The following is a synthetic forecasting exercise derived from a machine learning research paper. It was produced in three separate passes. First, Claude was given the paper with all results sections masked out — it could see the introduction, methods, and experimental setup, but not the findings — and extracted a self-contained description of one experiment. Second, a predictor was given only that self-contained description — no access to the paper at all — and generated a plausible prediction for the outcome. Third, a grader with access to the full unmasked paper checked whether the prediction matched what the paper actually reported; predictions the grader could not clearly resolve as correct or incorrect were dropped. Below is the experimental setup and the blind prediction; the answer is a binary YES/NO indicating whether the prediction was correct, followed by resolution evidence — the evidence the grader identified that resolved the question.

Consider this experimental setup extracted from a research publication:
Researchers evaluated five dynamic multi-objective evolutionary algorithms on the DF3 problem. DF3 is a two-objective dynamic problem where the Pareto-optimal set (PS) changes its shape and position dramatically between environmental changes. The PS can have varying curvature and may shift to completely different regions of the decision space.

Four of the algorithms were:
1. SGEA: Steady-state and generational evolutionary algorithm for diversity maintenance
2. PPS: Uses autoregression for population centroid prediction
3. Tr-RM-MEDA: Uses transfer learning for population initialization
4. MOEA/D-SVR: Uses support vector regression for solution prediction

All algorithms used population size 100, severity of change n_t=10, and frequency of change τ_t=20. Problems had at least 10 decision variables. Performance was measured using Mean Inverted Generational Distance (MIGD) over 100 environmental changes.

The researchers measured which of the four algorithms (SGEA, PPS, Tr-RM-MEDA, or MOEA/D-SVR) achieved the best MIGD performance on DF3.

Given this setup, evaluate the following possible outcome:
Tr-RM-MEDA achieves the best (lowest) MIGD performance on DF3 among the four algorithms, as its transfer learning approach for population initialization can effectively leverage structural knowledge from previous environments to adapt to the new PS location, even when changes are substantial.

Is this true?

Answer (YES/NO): NO